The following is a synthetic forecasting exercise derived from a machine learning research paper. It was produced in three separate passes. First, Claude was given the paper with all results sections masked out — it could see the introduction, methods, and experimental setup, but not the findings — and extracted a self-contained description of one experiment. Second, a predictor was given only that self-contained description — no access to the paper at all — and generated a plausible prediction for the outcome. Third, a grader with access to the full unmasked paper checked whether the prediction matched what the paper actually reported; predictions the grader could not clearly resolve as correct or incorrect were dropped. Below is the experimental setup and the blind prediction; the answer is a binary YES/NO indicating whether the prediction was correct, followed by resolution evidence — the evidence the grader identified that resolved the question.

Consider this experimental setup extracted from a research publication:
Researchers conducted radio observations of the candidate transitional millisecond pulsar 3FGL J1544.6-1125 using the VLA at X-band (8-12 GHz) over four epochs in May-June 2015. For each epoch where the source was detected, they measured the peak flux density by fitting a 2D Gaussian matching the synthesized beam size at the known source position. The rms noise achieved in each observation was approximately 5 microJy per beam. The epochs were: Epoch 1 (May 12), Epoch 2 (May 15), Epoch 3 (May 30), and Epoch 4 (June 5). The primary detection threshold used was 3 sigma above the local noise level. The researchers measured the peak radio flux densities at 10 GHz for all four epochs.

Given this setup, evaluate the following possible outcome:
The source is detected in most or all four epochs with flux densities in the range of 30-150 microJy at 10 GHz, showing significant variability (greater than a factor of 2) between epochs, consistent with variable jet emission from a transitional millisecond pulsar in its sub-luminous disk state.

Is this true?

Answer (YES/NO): NO